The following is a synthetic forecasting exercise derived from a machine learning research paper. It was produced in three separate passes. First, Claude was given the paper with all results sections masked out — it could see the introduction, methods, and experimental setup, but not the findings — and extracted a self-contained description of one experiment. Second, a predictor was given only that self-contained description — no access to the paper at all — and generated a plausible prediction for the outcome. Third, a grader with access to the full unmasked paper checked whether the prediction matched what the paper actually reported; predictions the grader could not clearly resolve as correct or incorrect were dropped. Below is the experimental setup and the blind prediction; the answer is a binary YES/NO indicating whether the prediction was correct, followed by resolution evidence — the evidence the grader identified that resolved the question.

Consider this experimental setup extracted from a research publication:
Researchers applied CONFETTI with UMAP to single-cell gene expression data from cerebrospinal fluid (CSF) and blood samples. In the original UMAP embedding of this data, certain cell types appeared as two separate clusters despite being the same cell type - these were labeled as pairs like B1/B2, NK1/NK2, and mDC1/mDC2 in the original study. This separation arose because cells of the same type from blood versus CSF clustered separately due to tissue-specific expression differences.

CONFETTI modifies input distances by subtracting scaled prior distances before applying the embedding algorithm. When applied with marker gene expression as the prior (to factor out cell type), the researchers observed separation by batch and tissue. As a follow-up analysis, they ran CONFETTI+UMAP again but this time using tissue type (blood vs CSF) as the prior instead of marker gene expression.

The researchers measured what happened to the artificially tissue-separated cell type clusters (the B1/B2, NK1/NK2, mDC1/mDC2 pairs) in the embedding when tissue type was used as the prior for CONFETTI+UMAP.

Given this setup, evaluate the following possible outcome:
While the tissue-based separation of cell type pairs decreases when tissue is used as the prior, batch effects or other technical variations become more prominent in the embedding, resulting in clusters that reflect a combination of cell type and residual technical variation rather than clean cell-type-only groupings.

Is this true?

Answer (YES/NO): NO